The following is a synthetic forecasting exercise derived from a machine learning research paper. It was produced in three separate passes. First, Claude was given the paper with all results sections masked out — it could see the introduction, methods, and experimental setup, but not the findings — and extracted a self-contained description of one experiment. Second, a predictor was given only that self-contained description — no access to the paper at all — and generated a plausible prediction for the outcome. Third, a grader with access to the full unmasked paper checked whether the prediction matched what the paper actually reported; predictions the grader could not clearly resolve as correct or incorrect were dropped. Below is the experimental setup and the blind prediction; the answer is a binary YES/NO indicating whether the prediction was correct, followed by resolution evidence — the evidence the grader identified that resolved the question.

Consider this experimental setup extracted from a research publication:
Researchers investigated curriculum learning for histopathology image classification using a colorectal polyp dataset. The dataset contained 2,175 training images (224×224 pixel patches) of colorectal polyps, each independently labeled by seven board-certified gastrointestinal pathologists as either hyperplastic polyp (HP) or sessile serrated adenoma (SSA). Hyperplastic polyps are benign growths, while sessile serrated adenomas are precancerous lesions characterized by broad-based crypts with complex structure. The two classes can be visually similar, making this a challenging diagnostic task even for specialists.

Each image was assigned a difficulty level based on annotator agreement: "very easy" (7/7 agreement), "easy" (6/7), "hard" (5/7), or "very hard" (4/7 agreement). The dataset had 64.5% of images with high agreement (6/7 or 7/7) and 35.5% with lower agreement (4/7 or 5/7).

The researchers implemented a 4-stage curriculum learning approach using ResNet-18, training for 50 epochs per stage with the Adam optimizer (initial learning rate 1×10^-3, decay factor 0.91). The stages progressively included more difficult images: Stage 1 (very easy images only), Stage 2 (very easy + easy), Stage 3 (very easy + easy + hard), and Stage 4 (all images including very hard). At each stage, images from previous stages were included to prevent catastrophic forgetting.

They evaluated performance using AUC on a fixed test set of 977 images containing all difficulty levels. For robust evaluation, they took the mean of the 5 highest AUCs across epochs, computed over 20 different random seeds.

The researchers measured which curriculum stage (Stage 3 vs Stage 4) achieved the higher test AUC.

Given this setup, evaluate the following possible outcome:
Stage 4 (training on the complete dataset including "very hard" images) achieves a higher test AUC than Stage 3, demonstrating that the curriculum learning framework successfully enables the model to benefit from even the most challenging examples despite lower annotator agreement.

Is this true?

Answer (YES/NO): NO